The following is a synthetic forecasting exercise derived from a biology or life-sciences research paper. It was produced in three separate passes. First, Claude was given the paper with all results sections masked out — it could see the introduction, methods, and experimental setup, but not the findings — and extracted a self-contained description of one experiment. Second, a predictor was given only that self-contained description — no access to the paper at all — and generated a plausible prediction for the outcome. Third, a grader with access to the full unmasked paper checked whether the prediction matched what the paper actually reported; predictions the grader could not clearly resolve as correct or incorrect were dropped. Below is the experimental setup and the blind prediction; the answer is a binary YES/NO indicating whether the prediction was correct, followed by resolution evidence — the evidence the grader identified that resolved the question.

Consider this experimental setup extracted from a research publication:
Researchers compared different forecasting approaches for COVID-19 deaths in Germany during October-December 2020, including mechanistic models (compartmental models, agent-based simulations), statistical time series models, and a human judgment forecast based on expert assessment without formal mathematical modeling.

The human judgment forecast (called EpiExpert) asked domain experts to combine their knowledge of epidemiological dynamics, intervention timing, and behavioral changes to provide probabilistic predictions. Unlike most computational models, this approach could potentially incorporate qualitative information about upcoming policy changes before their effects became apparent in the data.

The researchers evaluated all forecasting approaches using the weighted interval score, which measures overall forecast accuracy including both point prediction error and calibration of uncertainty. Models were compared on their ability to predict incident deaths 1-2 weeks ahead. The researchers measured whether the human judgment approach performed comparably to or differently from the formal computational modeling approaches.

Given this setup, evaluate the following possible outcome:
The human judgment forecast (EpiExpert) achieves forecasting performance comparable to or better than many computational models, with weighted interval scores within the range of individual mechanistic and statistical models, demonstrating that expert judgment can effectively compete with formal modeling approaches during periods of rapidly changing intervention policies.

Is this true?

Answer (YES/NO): YES